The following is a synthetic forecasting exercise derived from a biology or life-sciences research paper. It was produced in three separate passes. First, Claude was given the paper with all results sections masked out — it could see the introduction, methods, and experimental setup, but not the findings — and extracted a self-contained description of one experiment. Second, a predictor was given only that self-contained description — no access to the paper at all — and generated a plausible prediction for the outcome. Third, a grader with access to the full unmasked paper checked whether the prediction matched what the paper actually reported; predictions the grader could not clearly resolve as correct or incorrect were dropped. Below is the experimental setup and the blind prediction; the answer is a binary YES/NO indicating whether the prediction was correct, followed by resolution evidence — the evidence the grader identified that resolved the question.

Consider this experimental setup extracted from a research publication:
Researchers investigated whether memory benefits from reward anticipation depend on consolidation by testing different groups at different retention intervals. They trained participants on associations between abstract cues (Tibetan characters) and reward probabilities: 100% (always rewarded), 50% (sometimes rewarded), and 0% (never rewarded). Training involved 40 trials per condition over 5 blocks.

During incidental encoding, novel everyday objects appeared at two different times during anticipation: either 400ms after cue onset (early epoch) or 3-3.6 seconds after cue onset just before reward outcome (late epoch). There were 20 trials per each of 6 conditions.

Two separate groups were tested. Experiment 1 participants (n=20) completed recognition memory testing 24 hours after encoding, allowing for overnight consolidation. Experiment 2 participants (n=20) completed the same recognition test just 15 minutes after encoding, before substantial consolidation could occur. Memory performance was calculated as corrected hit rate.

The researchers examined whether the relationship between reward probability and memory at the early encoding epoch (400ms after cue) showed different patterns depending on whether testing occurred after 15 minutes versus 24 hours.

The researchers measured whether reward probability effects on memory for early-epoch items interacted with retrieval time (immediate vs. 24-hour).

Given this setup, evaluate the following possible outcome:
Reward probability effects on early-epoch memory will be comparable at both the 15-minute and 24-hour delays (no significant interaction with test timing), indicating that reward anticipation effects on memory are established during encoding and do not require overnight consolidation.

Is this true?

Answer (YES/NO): NO